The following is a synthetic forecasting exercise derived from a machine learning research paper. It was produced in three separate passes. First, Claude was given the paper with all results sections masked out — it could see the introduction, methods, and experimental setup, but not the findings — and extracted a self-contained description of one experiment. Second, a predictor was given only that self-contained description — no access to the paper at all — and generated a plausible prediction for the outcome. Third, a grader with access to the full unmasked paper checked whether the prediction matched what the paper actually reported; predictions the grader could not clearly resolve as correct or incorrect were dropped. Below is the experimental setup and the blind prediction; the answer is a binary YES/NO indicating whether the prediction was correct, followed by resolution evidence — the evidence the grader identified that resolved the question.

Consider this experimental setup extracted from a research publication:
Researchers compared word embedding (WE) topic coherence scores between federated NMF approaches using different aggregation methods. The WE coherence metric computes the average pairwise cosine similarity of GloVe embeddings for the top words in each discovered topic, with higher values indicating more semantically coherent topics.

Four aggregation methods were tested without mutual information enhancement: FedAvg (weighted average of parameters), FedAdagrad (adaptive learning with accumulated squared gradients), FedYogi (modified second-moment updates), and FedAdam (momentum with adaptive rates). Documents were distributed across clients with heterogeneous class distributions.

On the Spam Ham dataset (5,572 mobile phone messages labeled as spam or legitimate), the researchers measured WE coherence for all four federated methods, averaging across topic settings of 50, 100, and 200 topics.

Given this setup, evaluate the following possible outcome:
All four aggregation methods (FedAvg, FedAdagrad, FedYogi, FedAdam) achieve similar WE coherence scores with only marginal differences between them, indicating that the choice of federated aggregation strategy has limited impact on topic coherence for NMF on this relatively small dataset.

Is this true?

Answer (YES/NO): YES